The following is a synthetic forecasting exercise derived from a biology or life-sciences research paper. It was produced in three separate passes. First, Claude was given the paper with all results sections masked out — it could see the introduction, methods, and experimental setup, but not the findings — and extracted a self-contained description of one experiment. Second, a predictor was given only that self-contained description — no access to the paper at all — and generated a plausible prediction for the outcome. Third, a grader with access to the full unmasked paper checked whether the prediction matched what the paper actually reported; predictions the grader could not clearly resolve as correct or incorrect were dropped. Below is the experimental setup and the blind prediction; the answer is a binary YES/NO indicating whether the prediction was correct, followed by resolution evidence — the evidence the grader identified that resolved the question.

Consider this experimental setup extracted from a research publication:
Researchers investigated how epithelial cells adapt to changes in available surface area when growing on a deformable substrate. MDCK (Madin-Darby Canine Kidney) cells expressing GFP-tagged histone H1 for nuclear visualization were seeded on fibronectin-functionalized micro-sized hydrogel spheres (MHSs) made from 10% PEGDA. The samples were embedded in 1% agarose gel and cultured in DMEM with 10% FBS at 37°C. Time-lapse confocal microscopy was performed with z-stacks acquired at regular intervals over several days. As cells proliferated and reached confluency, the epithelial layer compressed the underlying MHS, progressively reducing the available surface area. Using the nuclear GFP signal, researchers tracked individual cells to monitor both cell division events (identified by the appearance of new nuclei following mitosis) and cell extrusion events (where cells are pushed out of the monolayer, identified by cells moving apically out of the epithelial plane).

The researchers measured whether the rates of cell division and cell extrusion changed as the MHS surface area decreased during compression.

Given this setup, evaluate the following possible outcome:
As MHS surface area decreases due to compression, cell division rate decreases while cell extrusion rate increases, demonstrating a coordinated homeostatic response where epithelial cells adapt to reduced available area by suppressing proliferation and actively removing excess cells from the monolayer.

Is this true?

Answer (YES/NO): NO